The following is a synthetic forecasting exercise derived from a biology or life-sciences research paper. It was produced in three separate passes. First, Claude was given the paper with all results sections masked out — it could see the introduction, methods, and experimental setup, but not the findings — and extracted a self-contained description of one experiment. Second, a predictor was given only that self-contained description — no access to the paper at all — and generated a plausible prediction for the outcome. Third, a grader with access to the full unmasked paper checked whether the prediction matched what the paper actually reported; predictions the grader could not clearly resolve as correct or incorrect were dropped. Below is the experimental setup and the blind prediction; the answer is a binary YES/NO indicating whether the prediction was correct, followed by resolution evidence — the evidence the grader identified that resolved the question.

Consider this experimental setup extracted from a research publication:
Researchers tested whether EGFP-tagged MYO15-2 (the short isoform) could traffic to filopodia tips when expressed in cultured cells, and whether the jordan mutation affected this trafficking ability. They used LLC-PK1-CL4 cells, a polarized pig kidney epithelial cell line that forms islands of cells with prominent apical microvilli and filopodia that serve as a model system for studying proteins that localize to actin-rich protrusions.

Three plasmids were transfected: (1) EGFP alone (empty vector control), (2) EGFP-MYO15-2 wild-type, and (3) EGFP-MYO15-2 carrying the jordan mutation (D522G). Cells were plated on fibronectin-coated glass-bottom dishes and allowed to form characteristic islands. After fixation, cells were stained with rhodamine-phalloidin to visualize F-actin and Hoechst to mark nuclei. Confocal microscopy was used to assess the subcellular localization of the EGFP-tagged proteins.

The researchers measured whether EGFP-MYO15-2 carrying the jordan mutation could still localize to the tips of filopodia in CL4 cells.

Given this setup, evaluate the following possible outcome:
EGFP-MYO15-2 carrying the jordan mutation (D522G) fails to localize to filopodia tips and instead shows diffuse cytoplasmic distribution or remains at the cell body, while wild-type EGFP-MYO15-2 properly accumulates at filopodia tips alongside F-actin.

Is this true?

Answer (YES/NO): NO